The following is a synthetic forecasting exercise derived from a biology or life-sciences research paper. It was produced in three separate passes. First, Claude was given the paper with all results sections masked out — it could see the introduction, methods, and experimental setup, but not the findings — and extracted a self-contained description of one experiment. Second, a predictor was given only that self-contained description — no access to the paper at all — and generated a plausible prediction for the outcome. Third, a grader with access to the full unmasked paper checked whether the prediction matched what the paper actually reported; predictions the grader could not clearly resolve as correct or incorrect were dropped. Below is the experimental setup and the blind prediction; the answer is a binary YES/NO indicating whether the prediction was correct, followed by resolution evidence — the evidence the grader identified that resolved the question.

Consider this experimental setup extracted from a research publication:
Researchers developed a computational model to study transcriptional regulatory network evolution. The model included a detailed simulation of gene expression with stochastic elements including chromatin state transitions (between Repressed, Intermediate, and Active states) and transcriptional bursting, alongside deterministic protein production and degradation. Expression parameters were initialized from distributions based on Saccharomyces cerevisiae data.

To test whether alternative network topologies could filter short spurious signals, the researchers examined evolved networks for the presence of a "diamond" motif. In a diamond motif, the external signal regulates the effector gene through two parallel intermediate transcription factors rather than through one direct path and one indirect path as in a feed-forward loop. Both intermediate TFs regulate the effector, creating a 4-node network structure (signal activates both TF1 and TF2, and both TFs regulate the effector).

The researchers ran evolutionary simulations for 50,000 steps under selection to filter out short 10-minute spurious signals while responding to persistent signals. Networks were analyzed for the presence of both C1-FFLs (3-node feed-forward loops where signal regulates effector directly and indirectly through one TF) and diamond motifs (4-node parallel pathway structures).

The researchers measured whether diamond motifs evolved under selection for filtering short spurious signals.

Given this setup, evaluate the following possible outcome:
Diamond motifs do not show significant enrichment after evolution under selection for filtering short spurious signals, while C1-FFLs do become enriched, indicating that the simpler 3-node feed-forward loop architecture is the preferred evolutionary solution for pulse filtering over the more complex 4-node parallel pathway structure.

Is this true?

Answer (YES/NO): NO